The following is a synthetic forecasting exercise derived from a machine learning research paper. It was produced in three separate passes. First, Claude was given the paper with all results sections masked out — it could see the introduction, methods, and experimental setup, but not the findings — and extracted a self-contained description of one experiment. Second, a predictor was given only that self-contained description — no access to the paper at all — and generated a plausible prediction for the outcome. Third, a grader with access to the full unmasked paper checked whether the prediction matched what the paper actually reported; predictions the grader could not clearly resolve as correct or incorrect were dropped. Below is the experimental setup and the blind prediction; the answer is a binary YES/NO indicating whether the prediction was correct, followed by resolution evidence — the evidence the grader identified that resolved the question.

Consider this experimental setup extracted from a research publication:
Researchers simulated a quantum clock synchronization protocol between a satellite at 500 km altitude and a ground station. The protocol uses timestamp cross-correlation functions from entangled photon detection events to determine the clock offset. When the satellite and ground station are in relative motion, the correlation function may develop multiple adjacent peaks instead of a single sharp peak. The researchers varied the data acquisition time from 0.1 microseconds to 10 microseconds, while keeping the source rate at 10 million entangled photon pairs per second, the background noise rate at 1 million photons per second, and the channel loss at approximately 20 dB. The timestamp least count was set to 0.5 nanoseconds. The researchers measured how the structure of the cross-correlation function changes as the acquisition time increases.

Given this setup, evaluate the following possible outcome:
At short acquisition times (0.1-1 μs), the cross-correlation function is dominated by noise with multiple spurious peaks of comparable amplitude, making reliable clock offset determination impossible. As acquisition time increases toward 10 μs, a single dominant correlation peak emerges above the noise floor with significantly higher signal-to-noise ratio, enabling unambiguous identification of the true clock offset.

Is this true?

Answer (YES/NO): NO